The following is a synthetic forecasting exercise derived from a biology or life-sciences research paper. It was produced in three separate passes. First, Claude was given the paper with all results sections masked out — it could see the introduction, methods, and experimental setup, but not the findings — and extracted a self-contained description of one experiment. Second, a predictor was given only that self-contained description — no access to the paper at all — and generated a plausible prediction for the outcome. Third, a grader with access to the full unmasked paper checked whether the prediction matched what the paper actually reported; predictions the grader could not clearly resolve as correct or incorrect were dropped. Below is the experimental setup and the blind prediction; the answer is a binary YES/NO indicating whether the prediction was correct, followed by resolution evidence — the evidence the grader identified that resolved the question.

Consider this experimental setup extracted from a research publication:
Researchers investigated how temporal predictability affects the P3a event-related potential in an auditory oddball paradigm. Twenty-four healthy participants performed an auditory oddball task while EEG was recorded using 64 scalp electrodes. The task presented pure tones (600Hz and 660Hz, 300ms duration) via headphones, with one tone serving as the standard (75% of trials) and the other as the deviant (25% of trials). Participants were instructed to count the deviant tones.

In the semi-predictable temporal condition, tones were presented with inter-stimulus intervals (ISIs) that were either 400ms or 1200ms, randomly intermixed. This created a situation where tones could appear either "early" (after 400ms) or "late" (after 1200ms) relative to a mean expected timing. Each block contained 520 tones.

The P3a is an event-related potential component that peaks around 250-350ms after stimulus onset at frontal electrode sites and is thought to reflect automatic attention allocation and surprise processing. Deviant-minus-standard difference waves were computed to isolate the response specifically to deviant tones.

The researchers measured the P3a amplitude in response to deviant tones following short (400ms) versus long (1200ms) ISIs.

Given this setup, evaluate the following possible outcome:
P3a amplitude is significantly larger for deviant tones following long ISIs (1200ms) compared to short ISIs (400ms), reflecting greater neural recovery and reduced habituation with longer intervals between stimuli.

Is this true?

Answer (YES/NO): NO